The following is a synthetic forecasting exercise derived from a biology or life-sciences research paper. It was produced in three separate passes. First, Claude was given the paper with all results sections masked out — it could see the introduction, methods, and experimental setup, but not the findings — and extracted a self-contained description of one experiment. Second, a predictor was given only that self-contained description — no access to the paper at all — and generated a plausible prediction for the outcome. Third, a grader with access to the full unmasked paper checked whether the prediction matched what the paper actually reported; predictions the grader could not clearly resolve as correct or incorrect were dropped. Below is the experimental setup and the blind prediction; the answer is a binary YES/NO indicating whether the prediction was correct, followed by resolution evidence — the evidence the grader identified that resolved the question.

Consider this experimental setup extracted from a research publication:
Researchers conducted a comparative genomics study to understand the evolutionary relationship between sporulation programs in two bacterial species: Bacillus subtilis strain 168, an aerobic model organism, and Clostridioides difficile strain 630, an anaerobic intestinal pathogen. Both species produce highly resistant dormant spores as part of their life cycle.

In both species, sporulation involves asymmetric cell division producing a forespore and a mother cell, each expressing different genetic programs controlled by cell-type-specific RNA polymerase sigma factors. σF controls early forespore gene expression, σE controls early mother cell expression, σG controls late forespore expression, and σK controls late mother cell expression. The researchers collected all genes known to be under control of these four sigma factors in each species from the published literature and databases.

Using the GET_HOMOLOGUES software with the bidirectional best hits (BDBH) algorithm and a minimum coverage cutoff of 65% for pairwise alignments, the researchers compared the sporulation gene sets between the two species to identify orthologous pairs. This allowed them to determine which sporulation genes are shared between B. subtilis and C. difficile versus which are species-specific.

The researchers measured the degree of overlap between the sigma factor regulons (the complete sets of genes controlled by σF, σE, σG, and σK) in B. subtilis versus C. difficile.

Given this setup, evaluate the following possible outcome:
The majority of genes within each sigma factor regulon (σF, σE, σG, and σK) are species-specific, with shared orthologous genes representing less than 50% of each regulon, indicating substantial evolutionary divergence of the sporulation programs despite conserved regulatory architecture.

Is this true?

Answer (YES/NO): YES